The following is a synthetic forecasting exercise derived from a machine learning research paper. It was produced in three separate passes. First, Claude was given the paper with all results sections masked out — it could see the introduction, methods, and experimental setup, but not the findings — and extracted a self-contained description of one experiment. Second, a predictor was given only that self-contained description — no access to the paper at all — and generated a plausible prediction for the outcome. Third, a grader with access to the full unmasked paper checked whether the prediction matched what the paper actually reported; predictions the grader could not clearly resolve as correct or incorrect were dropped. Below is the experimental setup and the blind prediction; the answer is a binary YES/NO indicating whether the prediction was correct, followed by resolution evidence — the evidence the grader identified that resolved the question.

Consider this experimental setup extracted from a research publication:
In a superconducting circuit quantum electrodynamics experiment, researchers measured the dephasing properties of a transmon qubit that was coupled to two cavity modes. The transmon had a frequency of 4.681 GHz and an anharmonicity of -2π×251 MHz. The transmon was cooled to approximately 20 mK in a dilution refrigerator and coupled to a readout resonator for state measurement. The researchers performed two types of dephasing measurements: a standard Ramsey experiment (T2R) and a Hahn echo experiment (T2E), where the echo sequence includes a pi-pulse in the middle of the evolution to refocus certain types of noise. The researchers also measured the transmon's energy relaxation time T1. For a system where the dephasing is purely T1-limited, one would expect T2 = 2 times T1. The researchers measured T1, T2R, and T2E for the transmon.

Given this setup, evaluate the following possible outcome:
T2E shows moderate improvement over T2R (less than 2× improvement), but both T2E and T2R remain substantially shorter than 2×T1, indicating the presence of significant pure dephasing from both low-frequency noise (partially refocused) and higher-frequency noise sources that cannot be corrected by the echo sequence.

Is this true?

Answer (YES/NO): YES